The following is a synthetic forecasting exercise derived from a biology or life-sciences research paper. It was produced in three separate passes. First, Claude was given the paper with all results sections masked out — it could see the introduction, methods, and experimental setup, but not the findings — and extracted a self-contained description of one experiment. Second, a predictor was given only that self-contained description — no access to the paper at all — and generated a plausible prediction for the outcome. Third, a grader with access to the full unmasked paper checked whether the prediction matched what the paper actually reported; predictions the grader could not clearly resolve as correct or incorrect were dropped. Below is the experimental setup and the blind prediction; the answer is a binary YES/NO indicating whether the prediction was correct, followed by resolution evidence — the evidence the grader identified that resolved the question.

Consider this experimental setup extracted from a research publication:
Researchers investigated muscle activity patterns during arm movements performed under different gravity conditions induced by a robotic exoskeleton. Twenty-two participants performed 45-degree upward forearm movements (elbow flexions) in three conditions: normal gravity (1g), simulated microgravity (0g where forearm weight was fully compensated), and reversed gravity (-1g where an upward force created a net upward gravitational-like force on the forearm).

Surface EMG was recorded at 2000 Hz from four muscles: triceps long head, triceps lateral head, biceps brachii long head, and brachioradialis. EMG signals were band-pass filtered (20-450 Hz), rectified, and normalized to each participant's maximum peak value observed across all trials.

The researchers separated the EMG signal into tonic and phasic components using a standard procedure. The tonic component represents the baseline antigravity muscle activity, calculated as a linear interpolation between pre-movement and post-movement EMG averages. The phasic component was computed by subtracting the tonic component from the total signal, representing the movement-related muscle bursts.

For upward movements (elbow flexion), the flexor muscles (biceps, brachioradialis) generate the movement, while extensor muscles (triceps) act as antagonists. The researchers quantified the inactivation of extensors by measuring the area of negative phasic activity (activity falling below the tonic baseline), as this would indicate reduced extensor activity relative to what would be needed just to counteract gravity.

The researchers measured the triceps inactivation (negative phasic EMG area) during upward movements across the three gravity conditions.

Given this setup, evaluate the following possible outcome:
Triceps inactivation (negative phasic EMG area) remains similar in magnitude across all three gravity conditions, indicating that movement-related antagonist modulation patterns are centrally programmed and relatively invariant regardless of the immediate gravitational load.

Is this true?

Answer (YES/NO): NO